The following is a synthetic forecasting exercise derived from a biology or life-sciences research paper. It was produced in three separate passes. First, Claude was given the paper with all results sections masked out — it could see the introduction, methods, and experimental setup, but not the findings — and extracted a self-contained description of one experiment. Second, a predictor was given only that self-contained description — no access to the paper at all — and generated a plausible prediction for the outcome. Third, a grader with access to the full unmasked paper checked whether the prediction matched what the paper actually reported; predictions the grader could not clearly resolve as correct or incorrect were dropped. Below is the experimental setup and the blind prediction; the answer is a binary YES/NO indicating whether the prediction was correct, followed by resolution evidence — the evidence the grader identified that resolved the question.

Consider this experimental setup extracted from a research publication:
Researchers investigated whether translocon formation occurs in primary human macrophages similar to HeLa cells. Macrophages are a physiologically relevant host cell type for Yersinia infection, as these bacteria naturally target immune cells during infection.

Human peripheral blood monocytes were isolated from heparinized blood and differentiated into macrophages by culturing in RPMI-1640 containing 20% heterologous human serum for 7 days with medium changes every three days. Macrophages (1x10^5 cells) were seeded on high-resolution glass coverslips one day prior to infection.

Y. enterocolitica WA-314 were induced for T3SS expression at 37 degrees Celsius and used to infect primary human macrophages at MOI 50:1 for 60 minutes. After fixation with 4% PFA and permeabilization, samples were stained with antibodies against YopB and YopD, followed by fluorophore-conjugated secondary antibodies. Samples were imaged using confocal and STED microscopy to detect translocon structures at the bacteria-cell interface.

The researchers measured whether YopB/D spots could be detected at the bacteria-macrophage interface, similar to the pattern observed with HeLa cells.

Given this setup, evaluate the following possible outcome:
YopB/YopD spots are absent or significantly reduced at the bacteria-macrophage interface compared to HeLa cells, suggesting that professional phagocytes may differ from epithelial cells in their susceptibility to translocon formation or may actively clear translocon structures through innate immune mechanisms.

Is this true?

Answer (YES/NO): NO